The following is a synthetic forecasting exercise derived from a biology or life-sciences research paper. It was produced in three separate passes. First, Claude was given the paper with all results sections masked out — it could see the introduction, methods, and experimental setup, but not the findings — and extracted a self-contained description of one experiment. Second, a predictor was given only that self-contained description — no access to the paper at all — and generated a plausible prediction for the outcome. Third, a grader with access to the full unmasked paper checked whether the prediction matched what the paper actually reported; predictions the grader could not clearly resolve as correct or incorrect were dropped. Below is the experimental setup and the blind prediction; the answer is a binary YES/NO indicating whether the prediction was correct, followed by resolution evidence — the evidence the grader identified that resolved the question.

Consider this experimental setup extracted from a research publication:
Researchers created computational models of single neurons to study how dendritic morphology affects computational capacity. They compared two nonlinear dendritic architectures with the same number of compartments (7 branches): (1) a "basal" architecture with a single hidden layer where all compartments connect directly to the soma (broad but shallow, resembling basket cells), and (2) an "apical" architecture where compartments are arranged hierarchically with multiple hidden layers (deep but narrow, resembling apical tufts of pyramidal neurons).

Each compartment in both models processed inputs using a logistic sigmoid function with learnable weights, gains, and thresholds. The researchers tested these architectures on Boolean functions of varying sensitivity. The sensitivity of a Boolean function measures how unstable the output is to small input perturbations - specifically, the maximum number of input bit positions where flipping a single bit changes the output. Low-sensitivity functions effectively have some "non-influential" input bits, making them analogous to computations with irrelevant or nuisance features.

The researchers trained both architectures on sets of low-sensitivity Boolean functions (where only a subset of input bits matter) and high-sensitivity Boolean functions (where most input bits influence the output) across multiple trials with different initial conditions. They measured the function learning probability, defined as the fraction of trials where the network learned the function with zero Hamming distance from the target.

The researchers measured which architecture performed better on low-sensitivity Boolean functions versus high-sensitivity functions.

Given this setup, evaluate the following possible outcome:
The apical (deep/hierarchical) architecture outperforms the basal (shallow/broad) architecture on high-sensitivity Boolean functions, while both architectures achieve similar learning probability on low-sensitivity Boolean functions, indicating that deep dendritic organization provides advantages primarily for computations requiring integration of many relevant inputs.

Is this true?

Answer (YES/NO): NO